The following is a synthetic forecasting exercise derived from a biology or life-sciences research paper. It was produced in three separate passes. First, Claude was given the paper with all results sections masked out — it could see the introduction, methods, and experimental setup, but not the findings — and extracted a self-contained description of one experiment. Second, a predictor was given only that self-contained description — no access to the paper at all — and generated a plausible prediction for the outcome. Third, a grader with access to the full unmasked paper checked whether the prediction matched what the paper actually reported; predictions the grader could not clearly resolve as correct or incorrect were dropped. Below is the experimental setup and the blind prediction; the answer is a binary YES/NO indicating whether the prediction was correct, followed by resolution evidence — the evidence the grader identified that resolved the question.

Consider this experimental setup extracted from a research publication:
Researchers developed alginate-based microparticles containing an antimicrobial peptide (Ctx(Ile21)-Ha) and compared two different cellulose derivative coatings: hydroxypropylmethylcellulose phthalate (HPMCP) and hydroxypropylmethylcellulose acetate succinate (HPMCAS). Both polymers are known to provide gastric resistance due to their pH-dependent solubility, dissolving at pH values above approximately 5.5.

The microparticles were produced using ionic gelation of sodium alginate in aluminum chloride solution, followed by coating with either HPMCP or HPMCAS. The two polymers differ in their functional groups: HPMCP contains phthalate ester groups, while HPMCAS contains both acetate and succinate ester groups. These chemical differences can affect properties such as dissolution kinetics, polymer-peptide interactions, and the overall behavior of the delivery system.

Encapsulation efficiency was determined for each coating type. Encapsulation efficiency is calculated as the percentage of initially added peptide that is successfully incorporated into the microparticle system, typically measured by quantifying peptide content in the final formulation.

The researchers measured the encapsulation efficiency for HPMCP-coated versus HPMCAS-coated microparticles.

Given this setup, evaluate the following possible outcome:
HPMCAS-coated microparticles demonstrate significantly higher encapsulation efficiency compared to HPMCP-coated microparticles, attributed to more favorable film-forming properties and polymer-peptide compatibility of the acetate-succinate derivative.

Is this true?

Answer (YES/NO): NO